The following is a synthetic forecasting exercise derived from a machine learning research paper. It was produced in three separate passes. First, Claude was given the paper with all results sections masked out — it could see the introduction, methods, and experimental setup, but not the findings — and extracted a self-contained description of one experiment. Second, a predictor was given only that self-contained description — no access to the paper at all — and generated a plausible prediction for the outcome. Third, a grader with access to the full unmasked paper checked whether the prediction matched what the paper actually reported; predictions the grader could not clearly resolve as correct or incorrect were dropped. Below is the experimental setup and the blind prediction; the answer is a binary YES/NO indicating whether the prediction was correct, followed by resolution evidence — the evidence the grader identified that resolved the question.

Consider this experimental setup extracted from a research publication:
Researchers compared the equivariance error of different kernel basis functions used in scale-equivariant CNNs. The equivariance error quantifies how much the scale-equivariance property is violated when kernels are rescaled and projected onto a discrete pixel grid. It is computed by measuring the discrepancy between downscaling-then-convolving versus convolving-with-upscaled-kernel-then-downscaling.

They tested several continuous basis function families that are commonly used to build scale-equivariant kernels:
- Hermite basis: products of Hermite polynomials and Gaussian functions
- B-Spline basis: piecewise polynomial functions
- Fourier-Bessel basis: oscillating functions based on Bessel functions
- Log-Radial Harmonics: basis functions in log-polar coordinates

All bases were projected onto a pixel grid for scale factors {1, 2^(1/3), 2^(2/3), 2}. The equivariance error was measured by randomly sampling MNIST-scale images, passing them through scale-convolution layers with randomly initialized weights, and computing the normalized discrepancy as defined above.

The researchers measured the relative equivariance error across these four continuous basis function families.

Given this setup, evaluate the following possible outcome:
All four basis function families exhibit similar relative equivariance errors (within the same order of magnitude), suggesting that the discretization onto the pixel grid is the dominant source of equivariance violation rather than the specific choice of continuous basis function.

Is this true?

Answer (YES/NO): NO